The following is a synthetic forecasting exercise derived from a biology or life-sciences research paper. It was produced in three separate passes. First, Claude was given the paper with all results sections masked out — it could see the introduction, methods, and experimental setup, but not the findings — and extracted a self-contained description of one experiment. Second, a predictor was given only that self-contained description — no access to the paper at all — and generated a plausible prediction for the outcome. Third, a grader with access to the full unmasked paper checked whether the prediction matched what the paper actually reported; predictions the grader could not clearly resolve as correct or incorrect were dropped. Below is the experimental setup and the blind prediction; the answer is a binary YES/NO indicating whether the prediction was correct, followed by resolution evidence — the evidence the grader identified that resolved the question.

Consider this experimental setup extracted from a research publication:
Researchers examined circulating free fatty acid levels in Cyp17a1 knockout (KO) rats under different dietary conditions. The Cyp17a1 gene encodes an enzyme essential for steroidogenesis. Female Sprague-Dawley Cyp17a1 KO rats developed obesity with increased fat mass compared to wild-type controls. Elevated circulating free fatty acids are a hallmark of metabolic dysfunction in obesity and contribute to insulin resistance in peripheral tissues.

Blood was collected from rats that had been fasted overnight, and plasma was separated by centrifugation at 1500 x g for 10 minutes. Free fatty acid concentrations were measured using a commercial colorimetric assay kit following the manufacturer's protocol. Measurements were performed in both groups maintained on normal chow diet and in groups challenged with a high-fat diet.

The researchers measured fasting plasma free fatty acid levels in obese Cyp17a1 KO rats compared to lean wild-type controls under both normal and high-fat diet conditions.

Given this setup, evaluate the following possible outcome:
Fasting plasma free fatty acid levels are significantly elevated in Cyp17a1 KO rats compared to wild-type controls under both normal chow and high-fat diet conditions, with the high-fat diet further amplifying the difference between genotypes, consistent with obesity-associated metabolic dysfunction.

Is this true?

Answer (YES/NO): NO